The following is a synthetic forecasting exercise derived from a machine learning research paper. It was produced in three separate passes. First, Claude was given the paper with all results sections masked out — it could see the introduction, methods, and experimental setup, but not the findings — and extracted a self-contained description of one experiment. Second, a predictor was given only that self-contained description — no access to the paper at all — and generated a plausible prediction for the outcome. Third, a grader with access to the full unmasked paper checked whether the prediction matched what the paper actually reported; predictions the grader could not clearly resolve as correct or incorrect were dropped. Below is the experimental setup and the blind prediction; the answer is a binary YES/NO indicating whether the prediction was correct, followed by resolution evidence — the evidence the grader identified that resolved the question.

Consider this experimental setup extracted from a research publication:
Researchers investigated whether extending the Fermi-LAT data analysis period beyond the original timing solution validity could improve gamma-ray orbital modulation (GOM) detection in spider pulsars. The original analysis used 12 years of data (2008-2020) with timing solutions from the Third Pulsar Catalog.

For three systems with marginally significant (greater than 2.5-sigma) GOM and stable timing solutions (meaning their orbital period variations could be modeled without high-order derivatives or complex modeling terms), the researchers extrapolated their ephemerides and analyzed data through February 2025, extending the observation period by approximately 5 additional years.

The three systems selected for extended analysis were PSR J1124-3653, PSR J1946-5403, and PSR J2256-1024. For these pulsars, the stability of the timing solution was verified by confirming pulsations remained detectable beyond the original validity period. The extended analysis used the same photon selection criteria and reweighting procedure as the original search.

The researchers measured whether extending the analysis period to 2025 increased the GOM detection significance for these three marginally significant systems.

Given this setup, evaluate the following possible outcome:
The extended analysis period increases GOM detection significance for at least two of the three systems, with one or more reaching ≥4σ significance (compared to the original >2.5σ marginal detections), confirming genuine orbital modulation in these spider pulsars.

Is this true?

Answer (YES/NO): YES